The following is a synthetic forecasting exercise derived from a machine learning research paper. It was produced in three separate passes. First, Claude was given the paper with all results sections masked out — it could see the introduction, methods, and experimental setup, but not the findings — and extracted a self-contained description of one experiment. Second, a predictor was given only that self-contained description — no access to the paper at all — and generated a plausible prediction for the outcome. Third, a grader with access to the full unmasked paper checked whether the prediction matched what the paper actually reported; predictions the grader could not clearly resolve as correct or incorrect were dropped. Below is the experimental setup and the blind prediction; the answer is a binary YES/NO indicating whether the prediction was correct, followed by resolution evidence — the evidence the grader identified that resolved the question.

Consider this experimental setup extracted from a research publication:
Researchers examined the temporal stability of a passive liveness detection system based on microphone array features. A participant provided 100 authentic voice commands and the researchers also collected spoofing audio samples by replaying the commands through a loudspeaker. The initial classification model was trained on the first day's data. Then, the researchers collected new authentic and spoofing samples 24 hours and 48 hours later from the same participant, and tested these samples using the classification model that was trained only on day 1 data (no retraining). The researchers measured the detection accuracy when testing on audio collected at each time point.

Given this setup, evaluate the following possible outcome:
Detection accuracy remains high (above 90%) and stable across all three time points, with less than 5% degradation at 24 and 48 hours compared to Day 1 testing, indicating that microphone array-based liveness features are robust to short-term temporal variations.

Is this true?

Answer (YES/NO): YES